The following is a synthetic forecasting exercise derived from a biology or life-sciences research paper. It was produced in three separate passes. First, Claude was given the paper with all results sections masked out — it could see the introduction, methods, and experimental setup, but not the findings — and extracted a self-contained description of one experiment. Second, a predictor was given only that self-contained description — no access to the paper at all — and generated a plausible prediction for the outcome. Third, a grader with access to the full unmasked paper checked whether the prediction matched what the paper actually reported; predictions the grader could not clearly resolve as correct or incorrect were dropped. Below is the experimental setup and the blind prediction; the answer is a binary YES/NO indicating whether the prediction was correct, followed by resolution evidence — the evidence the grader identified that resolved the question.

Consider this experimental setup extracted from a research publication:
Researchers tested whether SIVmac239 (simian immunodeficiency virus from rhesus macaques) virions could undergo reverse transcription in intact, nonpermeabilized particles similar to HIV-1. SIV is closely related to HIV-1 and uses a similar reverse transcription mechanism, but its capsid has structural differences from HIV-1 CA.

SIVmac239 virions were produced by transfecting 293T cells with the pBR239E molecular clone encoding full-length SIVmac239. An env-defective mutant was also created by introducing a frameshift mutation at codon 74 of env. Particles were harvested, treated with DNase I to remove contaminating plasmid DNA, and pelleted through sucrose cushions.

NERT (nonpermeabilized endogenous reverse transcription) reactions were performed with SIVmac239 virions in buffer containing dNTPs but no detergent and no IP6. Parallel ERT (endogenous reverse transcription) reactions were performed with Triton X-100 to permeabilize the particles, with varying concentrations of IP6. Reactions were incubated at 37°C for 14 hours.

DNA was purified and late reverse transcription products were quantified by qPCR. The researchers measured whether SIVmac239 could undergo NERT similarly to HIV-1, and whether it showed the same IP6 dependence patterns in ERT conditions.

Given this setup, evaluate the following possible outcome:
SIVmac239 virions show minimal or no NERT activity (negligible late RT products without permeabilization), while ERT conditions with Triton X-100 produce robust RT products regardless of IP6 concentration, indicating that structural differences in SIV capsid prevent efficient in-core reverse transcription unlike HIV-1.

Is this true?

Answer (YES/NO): NO